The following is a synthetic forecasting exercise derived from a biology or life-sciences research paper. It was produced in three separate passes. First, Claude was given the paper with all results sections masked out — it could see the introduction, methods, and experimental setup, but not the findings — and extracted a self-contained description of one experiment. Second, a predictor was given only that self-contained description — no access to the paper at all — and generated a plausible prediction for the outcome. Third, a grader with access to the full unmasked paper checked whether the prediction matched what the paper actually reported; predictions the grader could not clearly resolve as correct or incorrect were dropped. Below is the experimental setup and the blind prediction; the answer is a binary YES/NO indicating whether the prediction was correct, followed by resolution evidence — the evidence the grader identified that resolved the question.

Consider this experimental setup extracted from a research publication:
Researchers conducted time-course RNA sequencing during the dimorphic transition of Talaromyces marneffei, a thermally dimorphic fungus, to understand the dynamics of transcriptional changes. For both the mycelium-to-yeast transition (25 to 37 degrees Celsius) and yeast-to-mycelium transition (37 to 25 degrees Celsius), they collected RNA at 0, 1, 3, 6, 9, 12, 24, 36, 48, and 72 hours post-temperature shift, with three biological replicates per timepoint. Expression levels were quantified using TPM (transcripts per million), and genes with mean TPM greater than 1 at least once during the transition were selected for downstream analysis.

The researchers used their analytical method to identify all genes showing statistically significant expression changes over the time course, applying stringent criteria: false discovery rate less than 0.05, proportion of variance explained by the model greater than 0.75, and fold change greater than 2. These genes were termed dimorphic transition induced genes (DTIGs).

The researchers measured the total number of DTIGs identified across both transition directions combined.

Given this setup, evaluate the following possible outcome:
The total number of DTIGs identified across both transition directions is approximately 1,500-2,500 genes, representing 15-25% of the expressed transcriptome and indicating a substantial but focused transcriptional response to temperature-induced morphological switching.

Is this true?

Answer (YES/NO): NO